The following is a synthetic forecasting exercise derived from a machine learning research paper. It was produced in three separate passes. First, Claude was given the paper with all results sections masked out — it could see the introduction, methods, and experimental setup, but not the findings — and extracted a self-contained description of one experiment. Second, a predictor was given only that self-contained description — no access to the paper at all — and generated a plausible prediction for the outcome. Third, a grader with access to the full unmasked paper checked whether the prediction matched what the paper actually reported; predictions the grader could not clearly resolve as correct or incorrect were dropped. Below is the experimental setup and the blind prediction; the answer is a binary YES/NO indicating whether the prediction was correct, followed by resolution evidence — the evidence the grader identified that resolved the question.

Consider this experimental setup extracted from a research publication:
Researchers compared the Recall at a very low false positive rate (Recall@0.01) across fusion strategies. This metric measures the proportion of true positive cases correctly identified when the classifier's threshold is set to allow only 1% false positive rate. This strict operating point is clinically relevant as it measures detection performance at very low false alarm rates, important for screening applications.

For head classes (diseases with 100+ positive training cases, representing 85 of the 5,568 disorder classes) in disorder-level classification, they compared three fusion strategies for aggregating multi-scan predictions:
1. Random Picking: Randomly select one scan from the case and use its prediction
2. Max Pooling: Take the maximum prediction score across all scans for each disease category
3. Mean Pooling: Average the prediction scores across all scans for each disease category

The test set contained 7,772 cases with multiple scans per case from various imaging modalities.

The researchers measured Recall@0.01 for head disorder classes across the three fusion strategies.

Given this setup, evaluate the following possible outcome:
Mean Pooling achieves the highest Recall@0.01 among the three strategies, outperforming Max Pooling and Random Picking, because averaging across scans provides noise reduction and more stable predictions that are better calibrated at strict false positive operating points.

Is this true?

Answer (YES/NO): YES